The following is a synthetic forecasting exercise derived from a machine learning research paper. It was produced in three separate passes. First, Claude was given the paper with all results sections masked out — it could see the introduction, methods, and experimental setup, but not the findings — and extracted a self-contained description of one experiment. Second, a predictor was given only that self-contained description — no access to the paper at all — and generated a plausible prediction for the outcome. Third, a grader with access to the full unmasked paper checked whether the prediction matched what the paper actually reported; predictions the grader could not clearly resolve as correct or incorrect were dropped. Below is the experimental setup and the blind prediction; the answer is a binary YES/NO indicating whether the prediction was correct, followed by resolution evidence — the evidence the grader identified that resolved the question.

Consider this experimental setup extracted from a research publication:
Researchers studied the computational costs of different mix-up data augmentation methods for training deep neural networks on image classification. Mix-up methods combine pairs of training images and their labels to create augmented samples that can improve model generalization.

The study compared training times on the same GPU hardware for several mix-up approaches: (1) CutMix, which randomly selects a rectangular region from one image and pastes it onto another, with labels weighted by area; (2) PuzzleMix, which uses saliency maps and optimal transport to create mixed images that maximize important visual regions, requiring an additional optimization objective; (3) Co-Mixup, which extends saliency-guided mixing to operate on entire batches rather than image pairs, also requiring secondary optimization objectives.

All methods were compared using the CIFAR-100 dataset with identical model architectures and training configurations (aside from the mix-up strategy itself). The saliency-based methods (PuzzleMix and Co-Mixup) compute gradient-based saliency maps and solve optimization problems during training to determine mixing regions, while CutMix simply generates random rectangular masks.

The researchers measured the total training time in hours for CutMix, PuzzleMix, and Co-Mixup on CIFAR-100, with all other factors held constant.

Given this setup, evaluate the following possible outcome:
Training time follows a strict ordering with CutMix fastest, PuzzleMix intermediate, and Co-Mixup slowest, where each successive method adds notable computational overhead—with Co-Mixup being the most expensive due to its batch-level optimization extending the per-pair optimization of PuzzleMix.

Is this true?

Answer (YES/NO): NO